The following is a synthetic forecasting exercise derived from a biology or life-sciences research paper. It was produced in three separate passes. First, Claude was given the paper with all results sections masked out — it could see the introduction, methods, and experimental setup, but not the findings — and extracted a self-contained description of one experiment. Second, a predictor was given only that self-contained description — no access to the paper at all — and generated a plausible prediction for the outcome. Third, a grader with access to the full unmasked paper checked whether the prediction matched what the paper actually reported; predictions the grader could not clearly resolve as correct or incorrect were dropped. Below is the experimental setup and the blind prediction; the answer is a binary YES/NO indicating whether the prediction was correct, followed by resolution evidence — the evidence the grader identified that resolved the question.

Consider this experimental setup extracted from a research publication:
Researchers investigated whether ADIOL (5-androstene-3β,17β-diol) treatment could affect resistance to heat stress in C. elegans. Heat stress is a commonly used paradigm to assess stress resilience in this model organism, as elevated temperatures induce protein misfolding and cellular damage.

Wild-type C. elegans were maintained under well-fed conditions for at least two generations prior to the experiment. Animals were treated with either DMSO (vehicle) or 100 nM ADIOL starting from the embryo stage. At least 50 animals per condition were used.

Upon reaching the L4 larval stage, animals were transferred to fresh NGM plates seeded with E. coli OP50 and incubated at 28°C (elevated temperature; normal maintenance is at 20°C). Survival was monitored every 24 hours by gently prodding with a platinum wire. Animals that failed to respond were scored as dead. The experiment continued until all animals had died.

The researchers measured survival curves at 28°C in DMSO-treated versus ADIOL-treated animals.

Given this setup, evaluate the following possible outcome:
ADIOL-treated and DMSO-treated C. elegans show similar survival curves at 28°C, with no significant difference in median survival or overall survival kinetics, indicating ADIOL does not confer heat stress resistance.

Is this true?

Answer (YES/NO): YES